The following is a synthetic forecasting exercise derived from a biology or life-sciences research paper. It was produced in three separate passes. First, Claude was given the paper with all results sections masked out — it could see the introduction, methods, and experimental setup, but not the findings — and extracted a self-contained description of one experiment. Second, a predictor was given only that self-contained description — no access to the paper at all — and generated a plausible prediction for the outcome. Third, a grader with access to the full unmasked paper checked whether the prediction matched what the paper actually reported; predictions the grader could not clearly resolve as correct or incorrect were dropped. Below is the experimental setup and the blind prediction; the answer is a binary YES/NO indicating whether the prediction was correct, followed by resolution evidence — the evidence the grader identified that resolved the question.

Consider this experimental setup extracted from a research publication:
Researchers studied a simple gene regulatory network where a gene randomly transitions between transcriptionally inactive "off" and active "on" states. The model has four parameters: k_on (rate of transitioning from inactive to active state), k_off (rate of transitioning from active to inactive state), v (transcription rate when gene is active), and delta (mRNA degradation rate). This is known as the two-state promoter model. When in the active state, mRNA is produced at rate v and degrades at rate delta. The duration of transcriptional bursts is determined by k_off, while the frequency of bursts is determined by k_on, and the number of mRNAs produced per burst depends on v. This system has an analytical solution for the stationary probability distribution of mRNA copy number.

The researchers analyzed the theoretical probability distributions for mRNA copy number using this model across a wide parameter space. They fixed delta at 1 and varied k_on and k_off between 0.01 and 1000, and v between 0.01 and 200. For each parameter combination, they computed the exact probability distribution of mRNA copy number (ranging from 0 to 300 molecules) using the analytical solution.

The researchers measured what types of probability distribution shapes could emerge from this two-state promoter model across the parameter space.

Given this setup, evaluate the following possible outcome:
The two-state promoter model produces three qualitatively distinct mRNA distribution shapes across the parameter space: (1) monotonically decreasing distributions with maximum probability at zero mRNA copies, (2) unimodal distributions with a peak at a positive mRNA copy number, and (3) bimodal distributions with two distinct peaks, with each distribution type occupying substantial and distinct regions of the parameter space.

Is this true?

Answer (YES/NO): NO